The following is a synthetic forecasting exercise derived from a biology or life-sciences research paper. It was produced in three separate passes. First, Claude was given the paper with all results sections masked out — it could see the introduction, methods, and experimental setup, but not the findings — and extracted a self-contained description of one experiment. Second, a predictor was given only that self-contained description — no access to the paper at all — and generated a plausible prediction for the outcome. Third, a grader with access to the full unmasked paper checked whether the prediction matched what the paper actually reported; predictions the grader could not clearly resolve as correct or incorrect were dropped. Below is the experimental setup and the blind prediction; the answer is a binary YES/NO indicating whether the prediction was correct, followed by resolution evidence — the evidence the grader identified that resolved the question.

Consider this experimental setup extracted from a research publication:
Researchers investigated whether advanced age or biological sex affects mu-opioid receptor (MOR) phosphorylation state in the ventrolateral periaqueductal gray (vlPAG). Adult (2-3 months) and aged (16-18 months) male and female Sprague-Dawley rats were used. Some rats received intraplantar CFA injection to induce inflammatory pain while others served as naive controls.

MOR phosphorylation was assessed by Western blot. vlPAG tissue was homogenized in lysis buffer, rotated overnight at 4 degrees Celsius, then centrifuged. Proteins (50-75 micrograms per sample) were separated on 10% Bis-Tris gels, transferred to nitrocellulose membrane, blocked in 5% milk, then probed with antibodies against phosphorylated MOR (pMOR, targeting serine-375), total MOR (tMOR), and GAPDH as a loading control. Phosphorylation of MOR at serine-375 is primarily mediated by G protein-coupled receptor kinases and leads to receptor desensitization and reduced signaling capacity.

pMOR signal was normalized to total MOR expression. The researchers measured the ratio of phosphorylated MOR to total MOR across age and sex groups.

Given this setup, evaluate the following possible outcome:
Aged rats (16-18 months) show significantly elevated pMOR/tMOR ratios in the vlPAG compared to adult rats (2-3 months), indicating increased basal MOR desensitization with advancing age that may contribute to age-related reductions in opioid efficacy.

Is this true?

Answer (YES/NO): NO